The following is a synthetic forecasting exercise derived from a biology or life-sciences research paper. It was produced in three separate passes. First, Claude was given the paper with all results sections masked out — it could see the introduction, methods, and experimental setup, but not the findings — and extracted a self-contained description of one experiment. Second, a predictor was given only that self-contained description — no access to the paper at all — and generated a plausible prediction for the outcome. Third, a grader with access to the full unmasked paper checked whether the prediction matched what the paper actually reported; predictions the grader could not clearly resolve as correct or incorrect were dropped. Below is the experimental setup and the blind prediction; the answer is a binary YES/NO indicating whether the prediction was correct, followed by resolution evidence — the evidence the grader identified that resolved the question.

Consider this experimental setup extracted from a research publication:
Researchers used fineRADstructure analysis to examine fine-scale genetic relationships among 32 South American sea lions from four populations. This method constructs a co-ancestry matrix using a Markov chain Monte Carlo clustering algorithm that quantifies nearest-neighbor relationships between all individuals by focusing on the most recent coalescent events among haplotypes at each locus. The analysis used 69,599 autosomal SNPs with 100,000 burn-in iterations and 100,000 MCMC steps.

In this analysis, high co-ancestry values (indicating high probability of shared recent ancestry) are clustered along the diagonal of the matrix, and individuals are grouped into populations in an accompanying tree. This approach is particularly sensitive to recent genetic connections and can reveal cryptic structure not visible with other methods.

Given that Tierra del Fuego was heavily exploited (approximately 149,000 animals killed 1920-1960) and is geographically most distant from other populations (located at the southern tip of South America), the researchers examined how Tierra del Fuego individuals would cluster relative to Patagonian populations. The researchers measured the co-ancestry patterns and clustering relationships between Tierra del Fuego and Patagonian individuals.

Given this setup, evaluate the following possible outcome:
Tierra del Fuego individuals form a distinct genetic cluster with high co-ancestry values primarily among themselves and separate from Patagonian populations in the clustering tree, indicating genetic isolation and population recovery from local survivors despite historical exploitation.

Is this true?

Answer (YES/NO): NO